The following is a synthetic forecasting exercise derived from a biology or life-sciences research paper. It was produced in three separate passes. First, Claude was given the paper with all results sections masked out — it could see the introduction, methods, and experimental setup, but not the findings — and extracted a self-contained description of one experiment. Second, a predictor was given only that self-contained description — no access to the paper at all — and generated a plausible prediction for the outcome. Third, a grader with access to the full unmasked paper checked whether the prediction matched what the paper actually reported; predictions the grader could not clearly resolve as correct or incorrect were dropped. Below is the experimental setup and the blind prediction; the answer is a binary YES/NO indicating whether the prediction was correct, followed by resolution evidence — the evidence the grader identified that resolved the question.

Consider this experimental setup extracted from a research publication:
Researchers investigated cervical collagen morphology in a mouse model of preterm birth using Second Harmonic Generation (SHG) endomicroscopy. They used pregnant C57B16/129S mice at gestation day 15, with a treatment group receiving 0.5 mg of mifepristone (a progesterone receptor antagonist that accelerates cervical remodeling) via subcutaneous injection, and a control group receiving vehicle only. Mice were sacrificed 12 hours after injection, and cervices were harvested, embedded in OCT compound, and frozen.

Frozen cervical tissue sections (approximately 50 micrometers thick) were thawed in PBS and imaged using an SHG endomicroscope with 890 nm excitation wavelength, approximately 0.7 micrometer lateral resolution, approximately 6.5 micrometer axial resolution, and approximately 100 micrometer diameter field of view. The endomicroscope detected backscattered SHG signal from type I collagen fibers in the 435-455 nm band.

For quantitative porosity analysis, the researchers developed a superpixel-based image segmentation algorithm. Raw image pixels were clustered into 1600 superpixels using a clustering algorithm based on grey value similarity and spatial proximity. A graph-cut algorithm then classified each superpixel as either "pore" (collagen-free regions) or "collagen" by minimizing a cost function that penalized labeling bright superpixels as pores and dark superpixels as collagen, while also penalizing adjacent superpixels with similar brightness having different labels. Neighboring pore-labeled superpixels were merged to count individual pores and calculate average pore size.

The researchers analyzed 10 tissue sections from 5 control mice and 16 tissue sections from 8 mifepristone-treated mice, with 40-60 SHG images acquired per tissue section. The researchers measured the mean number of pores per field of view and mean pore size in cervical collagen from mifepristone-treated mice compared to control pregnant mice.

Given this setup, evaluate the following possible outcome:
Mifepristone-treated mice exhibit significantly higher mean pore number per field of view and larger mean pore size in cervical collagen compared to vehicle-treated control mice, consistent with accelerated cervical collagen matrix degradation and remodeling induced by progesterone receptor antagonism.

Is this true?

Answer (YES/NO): NO